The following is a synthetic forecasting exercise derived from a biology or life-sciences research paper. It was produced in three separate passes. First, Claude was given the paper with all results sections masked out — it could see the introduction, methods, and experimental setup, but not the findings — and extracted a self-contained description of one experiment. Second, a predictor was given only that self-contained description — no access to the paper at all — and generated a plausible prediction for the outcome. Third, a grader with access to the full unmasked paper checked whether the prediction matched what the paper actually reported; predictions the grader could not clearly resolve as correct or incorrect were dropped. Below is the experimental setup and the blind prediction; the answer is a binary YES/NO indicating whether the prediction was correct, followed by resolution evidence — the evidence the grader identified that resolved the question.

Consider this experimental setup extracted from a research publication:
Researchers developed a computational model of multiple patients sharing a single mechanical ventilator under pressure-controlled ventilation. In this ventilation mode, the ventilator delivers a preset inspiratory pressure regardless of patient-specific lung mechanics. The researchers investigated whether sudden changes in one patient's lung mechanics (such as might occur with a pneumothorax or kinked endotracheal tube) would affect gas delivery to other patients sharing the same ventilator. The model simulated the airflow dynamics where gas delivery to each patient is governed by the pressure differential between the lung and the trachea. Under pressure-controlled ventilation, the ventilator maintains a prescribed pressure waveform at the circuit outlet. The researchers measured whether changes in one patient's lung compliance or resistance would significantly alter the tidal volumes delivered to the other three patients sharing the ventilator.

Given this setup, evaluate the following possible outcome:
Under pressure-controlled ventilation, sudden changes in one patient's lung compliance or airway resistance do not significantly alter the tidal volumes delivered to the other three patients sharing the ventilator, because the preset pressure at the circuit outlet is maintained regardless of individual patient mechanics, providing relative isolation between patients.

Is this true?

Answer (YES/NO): YES